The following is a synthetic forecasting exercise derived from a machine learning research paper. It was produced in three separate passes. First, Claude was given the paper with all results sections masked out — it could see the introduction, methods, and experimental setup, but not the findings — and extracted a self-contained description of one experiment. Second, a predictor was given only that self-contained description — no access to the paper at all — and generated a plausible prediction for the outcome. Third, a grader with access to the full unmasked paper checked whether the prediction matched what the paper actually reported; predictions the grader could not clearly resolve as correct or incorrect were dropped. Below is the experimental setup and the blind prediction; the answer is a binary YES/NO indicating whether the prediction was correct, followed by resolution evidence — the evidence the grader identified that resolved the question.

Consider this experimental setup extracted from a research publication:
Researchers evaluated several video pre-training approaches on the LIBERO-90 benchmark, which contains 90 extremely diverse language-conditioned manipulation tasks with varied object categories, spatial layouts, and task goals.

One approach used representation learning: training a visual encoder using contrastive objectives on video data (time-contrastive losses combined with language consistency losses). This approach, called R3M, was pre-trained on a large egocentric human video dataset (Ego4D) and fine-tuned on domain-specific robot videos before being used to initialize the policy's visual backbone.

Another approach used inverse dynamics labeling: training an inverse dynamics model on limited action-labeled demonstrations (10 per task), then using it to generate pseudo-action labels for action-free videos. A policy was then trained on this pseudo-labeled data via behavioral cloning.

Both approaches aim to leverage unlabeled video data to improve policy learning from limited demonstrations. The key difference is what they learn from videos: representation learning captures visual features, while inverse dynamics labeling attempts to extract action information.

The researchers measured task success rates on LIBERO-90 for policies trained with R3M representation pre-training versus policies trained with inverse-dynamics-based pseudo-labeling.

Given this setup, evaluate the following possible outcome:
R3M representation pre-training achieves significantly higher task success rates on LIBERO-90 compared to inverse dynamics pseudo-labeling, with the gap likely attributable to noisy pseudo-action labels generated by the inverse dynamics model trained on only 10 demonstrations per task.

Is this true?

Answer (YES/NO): YES